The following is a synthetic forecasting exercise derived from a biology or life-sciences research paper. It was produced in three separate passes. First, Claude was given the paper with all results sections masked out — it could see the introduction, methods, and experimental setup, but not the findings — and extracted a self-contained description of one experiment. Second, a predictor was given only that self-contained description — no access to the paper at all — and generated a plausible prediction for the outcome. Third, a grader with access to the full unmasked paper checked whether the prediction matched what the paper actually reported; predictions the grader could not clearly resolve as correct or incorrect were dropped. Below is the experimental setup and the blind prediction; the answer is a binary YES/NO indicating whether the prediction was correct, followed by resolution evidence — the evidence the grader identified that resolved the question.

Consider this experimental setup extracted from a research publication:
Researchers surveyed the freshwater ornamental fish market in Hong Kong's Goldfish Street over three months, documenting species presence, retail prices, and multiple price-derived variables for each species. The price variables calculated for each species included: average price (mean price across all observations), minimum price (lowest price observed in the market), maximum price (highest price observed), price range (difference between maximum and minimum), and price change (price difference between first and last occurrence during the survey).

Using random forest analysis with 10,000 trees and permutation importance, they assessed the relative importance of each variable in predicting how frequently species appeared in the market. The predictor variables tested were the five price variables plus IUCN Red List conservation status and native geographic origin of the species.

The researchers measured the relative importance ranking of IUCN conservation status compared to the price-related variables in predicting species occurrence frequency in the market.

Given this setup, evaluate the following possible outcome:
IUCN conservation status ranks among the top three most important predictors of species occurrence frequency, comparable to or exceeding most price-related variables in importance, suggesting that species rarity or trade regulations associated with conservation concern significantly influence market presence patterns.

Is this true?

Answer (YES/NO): NO